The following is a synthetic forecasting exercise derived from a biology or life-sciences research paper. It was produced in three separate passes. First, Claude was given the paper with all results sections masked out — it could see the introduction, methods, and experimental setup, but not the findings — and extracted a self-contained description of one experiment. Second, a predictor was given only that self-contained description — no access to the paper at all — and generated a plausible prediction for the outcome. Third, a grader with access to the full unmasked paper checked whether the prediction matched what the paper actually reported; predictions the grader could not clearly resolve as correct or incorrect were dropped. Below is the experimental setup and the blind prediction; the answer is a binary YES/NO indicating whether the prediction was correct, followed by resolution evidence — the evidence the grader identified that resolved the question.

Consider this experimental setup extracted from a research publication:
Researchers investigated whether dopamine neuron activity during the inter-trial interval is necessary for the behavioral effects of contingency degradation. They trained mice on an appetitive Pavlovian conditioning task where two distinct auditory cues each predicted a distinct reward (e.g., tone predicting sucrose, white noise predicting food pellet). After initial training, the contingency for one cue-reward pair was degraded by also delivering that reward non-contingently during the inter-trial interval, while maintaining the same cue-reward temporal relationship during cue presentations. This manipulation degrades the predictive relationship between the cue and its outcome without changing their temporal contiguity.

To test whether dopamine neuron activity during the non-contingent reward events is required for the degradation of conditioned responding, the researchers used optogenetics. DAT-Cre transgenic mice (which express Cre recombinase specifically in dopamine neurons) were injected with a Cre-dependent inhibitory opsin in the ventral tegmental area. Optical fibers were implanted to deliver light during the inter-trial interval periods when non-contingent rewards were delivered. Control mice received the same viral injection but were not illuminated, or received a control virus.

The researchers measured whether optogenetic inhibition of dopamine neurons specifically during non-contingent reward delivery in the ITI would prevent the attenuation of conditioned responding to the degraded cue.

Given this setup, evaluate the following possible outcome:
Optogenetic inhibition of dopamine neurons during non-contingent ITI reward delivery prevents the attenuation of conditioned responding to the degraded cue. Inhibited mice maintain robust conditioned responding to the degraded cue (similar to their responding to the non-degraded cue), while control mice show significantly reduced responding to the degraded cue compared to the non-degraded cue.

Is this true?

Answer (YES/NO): NO